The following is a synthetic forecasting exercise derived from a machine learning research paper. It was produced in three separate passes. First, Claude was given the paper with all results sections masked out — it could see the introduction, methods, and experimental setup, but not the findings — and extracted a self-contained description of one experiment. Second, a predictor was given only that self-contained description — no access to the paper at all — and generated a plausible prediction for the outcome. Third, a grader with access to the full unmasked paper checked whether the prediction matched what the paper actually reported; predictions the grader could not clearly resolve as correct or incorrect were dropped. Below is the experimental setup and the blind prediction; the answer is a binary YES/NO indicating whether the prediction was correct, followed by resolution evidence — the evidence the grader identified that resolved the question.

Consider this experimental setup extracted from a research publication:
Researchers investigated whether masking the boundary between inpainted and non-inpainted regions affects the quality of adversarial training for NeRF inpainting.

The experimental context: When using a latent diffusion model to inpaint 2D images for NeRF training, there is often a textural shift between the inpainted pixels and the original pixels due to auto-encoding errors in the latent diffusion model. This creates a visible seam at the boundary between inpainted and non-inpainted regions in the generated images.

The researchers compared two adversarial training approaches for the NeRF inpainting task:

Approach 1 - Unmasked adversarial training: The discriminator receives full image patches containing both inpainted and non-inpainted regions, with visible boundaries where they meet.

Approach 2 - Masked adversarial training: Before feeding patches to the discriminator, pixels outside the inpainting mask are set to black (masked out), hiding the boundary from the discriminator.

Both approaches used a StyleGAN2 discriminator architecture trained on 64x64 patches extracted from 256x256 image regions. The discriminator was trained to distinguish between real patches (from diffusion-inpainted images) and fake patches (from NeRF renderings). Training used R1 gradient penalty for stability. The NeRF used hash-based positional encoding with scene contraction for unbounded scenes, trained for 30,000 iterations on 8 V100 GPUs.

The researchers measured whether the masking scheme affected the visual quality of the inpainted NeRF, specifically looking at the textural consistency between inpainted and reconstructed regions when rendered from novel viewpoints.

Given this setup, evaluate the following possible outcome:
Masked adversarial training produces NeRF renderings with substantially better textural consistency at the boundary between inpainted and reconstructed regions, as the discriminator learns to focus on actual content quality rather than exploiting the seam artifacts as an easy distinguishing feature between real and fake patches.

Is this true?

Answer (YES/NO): YES